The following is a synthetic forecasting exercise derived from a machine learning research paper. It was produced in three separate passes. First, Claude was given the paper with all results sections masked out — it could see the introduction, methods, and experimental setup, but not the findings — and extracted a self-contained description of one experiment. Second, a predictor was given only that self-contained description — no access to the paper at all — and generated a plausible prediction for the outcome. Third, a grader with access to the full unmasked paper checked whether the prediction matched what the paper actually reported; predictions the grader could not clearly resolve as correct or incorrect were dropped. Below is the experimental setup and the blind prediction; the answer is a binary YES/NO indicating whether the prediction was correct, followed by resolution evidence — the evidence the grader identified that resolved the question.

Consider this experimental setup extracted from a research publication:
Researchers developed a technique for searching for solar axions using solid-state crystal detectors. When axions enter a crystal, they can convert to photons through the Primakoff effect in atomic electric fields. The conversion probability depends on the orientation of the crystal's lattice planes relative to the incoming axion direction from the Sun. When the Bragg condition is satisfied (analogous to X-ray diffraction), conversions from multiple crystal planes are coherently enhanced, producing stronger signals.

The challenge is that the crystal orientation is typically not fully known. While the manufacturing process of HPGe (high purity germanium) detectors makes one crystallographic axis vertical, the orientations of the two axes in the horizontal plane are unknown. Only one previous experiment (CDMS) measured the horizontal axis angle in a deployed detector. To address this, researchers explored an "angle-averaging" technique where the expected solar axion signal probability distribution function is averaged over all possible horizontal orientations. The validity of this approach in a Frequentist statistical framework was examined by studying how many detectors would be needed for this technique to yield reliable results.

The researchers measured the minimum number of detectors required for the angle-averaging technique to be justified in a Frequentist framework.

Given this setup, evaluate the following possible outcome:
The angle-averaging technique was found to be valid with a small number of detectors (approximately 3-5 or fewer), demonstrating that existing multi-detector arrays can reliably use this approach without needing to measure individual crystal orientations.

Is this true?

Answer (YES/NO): NO